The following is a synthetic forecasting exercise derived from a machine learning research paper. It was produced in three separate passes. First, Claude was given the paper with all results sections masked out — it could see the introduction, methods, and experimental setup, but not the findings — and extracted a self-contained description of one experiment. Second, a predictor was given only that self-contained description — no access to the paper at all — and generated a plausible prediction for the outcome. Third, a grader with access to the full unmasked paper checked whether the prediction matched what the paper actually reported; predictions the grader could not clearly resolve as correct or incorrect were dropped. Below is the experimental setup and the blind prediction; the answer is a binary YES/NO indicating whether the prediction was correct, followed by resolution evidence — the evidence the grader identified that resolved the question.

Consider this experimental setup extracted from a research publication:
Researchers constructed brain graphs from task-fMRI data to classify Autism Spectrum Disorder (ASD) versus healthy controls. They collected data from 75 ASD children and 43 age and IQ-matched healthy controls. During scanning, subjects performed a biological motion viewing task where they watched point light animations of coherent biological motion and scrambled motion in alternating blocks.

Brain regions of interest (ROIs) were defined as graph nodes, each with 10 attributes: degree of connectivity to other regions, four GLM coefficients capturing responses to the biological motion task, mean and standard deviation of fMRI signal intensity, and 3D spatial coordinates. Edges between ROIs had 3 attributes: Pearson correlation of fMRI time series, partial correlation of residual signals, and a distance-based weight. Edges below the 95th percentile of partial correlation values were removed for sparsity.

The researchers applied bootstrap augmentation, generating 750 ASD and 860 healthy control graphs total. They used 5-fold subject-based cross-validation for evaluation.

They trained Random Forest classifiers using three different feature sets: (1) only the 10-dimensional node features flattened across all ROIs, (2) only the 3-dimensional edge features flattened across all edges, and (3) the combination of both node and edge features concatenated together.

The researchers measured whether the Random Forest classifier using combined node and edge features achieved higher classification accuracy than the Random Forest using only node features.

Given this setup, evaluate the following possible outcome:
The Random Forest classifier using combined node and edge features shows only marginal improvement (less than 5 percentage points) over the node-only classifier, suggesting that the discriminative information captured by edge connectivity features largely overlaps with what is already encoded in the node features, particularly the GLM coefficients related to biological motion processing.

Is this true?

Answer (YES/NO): NO